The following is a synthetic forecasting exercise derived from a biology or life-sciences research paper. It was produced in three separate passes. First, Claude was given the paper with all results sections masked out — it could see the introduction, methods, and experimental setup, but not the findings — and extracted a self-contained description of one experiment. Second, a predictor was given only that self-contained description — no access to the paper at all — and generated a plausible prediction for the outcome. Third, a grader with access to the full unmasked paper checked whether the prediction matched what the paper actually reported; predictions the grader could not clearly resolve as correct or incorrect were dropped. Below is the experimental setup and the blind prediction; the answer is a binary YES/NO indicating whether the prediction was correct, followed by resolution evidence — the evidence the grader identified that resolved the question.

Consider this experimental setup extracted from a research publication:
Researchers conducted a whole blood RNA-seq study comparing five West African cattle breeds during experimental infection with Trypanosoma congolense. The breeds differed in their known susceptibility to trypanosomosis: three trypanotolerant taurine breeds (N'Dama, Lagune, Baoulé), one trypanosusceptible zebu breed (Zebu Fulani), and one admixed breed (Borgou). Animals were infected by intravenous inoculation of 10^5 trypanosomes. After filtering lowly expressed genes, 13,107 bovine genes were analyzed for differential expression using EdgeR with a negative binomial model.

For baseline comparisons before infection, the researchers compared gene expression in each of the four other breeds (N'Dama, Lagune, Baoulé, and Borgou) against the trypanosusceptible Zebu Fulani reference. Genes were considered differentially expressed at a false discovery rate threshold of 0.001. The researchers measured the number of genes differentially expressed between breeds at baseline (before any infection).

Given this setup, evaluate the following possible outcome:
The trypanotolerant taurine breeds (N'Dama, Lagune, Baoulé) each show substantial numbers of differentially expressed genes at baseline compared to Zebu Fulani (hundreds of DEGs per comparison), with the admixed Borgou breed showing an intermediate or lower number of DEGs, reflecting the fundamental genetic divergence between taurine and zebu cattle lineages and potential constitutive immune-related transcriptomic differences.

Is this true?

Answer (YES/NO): NO